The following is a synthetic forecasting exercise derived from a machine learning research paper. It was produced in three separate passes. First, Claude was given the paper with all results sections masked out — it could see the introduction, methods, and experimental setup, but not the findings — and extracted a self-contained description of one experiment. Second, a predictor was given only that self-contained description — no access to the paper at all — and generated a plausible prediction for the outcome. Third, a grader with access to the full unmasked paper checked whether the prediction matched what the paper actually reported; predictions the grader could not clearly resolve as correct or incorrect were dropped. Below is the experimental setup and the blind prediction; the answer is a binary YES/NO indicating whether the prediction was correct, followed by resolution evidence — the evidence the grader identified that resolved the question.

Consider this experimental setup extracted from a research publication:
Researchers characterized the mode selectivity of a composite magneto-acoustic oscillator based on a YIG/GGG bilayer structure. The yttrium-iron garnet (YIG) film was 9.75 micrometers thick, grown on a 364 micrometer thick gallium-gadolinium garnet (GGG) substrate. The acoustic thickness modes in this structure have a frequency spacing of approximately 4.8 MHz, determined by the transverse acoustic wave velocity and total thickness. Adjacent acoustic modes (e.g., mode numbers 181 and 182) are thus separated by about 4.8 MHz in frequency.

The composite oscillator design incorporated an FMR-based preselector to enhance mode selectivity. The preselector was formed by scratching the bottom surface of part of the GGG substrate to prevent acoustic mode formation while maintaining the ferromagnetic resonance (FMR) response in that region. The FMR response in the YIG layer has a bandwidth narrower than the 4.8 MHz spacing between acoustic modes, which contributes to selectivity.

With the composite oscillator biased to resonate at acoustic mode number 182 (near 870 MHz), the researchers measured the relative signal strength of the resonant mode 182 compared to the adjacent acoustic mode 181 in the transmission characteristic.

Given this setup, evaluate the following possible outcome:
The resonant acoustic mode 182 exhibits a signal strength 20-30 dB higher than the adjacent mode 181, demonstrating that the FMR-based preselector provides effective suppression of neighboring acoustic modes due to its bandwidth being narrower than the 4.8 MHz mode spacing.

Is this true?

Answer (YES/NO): NO